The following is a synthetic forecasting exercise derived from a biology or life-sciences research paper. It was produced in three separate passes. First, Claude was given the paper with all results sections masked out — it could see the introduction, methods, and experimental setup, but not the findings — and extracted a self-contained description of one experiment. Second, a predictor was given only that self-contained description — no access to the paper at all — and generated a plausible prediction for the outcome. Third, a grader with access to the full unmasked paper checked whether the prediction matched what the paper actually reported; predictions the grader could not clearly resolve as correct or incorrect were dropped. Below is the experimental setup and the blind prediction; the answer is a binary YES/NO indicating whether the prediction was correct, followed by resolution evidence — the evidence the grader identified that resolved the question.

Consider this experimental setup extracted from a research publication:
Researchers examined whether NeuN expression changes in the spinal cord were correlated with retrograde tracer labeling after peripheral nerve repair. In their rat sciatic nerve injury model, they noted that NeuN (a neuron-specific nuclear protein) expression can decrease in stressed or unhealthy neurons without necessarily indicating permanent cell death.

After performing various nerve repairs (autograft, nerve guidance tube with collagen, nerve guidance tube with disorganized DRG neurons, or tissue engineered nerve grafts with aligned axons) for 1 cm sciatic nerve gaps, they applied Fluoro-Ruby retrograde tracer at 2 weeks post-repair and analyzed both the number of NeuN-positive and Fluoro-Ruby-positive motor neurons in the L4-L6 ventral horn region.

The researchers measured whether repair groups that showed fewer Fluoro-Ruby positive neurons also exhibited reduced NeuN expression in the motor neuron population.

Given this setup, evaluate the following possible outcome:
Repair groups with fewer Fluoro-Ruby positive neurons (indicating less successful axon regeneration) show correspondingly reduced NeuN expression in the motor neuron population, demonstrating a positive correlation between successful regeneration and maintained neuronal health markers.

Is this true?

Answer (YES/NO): YES